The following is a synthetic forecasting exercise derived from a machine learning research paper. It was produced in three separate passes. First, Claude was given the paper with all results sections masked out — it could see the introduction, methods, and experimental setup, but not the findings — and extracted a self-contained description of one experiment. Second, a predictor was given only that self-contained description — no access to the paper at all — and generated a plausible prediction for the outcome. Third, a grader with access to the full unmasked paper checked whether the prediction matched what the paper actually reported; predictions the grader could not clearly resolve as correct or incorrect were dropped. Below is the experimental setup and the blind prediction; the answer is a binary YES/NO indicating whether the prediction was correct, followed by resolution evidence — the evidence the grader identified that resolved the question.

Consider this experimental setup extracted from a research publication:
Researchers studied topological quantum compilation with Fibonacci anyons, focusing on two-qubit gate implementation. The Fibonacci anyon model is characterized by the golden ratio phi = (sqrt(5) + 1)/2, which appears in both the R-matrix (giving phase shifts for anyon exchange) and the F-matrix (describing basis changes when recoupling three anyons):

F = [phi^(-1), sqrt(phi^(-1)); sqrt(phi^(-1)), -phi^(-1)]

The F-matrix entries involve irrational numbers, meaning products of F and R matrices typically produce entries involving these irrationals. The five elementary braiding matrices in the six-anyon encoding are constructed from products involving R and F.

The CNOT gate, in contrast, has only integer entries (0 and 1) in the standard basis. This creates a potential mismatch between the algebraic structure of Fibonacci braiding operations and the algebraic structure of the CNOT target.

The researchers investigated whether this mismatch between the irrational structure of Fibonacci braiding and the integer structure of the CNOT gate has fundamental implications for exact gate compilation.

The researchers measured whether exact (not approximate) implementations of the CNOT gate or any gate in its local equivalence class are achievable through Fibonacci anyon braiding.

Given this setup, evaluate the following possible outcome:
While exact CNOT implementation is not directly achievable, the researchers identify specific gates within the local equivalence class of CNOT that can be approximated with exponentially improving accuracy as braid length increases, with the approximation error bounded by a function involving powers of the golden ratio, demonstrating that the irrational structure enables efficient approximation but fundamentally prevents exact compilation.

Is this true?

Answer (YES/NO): NO